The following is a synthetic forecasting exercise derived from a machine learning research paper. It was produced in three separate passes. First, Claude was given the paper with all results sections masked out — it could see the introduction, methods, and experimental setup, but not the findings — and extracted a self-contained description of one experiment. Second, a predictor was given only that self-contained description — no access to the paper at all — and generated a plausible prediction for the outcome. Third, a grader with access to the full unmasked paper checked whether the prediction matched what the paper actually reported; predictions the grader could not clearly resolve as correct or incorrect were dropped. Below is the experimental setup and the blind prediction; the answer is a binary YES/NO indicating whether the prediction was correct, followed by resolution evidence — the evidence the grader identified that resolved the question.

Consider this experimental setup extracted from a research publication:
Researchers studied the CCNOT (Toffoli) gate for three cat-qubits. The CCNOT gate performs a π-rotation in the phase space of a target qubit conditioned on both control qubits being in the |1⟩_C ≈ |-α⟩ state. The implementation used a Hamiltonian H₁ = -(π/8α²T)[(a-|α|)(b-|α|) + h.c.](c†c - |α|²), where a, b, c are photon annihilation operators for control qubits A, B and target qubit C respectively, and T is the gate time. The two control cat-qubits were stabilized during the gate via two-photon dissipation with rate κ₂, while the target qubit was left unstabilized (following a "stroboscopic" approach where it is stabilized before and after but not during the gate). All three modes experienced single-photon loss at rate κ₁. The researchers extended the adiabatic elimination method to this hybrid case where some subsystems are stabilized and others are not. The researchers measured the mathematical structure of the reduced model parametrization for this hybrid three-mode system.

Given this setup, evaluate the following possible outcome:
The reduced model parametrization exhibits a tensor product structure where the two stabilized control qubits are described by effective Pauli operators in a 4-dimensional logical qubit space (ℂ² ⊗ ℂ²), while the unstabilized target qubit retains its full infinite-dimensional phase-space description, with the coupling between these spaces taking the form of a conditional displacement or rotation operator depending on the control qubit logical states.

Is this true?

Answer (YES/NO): NO